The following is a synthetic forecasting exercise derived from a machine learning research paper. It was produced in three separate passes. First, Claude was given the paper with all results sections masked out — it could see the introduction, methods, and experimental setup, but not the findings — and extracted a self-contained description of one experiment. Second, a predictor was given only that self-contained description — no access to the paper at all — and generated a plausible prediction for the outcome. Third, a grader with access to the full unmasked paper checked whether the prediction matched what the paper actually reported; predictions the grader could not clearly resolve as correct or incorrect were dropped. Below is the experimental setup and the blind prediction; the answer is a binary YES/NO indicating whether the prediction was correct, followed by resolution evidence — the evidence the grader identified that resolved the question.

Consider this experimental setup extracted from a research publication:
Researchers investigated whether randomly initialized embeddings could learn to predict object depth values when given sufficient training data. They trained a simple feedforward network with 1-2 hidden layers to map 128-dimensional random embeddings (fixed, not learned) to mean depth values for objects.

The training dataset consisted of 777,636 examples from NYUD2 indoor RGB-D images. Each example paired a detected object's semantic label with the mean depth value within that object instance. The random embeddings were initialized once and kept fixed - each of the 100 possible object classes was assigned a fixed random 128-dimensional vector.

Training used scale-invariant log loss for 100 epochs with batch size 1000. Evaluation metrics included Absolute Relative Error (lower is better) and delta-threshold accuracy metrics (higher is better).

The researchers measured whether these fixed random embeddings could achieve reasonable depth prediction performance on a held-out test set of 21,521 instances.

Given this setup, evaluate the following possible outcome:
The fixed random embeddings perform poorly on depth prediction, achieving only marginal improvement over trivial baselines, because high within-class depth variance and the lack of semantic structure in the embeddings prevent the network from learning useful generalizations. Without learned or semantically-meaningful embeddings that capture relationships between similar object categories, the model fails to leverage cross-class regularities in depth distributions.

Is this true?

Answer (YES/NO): NO